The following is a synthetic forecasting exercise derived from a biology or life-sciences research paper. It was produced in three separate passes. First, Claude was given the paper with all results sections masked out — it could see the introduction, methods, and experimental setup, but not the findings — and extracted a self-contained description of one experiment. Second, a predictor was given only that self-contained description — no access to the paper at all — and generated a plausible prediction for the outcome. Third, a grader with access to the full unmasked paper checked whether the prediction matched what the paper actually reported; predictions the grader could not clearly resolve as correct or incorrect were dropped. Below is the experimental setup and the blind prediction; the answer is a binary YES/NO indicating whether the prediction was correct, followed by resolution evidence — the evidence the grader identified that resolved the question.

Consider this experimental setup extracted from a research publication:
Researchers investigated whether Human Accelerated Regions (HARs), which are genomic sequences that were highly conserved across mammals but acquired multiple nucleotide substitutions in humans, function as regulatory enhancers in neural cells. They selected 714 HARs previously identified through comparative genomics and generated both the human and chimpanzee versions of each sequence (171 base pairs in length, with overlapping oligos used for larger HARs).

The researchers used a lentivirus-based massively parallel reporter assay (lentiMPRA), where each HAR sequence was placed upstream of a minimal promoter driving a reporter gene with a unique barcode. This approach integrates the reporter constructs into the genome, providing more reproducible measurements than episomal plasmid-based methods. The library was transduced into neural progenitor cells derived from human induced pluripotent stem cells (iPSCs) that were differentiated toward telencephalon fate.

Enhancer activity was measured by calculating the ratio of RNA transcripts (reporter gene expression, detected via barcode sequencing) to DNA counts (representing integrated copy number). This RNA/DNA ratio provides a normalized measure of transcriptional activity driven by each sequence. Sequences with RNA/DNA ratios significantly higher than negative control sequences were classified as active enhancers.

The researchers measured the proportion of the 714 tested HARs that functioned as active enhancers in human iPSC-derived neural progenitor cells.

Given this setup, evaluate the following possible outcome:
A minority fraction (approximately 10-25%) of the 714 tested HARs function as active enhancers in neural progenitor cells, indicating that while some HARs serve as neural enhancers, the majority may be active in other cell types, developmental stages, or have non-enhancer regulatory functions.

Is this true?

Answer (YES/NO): NO